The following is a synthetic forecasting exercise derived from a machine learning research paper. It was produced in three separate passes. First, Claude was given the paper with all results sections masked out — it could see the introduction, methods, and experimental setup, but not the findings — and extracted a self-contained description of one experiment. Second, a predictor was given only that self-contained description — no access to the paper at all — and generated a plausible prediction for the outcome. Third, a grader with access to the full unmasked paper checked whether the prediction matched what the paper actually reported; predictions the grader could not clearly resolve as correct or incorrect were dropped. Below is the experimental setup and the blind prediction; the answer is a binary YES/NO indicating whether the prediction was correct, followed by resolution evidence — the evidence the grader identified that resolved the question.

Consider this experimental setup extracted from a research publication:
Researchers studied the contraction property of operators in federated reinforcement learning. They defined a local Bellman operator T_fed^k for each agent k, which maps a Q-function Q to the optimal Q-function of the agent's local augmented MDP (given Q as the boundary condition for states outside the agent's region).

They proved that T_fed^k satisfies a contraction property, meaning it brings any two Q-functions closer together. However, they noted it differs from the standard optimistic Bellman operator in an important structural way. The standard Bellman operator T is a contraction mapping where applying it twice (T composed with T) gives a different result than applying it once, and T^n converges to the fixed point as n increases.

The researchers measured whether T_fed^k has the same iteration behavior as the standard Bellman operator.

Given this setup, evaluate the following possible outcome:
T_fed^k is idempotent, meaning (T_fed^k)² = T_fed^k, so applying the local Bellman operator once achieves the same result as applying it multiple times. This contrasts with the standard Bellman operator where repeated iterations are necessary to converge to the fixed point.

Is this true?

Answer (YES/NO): YES